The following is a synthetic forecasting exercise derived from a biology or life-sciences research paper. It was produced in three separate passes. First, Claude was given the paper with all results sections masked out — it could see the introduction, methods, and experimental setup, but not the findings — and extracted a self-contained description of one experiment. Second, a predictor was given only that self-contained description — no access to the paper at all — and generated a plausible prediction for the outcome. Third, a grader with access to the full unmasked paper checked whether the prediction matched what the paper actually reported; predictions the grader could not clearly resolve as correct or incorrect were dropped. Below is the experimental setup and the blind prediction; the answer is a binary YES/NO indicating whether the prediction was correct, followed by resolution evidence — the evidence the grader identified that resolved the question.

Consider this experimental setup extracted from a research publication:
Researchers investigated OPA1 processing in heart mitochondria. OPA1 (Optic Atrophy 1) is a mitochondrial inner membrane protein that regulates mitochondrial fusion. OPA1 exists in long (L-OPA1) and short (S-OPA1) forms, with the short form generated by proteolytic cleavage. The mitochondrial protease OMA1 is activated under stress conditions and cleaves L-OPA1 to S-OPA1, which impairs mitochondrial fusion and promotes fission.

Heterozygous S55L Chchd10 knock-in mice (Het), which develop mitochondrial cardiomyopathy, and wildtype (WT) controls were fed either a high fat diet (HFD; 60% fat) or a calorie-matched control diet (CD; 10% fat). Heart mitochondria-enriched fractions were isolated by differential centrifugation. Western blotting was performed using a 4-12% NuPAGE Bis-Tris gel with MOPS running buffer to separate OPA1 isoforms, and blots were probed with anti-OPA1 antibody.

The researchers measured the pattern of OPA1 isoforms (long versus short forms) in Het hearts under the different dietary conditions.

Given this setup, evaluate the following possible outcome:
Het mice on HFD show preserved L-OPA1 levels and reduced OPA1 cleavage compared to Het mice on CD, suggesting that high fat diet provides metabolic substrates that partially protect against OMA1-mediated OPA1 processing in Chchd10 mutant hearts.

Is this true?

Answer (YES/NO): YES